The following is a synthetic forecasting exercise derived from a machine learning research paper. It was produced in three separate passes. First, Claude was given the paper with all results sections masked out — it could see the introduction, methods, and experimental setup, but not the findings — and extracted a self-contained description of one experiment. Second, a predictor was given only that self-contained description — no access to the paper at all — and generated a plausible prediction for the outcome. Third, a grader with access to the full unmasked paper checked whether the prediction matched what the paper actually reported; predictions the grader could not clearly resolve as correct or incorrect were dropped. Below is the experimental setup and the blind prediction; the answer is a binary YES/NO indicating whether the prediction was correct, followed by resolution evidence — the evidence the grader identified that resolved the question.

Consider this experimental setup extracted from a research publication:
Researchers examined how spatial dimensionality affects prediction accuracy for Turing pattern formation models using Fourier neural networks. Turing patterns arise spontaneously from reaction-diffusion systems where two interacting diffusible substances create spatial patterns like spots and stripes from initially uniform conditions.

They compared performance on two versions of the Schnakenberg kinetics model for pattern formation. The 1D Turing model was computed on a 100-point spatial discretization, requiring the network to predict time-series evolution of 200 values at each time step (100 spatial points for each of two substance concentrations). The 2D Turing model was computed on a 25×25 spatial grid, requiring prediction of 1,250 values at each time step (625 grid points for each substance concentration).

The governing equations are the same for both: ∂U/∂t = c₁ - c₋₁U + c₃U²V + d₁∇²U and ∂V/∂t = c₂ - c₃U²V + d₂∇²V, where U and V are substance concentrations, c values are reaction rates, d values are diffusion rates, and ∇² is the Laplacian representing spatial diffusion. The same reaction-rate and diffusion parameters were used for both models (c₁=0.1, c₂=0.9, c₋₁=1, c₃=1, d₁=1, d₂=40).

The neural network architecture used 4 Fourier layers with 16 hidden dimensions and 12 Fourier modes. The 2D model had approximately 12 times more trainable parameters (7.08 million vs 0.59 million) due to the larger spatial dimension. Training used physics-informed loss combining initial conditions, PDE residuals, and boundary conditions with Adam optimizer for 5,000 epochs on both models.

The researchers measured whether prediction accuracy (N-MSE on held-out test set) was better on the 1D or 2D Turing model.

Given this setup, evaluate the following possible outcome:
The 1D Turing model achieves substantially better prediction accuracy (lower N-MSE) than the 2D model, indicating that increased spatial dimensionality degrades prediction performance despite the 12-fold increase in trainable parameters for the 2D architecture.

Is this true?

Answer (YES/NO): NO